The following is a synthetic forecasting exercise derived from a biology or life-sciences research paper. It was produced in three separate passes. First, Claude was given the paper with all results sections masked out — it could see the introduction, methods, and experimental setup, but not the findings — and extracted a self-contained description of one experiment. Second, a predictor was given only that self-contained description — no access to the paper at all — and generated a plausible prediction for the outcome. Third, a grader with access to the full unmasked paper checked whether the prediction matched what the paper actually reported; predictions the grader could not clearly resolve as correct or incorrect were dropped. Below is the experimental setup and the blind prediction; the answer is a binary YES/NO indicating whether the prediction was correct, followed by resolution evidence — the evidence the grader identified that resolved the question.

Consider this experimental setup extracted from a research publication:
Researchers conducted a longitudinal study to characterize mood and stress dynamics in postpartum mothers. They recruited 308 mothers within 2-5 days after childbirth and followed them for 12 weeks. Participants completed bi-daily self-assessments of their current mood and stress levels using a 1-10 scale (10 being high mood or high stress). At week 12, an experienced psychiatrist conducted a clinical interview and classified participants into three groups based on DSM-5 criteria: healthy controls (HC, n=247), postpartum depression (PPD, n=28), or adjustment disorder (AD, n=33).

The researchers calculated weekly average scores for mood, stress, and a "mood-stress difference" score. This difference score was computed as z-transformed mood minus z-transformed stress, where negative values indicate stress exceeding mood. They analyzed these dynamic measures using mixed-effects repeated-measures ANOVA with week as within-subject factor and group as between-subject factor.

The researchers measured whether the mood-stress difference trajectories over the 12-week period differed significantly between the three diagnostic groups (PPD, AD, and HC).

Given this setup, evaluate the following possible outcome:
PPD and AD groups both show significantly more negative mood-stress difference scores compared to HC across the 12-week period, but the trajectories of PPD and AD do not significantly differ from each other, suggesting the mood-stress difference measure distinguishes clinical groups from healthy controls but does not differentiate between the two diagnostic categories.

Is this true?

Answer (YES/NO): NO